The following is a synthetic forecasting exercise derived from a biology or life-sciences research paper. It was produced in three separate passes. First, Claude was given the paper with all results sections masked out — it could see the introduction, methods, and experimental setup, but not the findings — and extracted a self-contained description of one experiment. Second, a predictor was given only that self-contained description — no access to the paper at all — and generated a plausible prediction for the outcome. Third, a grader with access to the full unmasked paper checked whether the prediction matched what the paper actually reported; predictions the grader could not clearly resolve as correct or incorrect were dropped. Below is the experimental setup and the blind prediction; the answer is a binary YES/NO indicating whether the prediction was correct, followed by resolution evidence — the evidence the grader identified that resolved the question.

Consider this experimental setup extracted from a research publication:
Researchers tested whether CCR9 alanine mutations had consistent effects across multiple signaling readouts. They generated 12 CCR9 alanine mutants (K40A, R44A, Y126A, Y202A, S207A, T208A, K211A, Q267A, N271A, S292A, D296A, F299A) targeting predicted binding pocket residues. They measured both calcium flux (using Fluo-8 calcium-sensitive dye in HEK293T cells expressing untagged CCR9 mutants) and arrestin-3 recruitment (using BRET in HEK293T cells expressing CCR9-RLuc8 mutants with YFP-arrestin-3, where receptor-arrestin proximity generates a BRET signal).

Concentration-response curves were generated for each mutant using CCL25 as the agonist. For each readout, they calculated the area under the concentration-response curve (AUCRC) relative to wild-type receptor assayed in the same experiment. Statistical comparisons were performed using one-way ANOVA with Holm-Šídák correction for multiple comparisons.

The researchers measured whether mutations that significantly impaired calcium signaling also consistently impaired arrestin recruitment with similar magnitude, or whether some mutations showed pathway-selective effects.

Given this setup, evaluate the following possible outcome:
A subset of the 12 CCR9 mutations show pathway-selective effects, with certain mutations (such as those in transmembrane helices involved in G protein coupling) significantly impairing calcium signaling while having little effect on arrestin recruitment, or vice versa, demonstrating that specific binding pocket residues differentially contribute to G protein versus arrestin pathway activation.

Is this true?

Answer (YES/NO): YES